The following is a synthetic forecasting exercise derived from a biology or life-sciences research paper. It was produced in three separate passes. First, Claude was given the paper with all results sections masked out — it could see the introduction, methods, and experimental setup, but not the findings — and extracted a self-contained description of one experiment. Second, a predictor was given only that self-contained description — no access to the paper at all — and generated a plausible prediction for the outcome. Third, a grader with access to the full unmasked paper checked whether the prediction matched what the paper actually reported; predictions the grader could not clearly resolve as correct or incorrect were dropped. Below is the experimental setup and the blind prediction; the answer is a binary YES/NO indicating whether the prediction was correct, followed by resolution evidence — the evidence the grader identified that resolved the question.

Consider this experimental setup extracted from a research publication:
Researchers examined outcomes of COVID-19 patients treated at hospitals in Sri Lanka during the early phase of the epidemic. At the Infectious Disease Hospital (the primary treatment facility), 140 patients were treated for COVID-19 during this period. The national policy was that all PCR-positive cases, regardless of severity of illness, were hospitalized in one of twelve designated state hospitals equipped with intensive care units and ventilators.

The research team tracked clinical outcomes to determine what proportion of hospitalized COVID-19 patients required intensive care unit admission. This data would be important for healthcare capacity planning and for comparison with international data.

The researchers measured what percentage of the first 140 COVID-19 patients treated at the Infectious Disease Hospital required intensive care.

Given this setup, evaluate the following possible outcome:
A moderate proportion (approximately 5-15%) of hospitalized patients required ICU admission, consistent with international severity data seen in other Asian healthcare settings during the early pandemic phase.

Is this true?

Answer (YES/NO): YES